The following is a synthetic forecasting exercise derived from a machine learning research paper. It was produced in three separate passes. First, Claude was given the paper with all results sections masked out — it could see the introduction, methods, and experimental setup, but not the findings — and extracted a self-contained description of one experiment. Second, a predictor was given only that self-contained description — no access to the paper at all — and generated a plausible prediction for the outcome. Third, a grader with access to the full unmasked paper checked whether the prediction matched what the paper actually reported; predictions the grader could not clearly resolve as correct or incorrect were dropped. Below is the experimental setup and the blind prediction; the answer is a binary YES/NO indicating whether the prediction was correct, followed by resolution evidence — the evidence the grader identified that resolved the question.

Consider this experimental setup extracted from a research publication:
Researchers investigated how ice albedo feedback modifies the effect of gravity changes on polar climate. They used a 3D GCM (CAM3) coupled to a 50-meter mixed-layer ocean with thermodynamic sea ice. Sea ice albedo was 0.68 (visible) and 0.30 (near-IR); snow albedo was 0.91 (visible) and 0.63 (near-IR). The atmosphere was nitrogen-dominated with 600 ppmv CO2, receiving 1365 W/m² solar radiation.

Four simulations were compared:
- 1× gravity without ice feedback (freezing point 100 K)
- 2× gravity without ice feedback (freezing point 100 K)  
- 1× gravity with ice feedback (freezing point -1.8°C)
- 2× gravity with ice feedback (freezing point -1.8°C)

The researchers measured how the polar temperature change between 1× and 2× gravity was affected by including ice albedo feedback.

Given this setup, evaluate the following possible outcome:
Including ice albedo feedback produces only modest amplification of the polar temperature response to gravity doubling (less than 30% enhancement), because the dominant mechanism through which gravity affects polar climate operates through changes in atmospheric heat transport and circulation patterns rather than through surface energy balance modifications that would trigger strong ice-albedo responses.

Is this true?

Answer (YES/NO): NO